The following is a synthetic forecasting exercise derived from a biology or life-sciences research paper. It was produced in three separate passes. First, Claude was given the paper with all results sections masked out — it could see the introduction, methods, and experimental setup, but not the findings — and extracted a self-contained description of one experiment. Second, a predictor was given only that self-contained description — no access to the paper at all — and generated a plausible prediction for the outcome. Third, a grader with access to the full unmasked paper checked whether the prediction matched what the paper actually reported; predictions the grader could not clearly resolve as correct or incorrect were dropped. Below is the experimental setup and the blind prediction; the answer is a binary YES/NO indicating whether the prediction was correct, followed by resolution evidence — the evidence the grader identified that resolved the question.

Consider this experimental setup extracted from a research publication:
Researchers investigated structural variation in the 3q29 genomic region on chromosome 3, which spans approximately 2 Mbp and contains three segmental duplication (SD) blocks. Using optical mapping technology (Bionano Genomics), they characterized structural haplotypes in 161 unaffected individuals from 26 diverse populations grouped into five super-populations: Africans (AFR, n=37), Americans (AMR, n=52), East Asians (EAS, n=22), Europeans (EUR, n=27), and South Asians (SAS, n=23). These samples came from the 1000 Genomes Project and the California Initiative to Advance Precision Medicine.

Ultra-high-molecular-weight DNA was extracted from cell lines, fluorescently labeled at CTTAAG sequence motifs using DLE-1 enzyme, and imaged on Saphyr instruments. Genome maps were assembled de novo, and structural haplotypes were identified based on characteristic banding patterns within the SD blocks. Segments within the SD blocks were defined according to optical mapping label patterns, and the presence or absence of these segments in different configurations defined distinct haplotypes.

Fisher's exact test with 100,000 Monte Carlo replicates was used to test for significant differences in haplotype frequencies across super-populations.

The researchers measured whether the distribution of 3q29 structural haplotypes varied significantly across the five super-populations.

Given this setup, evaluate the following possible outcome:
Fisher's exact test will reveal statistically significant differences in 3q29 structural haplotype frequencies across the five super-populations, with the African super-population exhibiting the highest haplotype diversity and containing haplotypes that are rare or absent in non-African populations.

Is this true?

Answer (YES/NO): NO